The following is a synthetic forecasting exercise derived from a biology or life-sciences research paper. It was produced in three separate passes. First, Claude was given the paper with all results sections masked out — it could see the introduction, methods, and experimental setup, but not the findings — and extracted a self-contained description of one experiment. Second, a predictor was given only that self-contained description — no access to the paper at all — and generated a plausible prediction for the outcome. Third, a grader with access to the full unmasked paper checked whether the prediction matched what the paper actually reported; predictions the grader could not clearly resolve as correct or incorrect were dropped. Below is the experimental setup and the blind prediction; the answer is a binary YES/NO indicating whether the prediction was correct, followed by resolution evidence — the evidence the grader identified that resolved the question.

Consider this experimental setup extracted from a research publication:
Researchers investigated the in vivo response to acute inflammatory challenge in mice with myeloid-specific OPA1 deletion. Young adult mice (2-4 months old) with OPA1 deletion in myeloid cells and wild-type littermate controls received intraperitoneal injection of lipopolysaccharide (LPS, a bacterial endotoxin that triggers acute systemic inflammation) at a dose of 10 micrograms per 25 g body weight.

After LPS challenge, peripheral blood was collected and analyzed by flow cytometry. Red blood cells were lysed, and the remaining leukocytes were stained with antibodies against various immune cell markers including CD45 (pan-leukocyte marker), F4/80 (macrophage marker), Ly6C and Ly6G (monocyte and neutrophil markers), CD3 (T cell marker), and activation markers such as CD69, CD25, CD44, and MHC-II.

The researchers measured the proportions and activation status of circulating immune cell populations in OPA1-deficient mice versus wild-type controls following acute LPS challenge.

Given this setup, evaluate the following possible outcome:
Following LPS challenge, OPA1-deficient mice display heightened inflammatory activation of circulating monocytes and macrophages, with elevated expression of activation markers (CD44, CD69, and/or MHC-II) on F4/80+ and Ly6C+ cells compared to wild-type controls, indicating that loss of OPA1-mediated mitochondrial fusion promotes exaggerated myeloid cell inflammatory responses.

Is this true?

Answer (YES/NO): YES